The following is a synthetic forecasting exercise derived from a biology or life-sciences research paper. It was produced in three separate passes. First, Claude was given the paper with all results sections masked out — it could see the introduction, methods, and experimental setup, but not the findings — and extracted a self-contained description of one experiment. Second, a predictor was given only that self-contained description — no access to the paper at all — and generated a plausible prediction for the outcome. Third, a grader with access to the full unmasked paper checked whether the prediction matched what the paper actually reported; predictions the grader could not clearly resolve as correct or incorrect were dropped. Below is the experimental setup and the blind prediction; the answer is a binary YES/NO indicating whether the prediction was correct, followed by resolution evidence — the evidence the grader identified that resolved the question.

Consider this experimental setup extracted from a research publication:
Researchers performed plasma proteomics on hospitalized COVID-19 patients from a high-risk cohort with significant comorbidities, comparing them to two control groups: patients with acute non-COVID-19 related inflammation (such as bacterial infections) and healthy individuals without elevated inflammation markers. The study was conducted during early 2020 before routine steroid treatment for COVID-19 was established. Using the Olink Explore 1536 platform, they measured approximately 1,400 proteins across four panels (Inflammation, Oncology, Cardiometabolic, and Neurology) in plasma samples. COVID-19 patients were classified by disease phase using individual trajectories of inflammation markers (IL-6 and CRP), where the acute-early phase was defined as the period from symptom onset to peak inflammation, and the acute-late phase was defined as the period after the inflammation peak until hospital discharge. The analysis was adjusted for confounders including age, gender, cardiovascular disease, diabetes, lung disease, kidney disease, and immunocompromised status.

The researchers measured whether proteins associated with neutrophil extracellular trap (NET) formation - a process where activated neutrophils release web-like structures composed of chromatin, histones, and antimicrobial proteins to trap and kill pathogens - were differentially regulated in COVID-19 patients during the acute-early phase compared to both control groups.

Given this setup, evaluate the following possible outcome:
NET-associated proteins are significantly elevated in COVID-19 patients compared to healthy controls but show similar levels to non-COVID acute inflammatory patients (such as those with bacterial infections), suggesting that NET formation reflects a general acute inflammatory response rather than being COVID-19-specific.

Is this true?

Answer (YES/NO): YES